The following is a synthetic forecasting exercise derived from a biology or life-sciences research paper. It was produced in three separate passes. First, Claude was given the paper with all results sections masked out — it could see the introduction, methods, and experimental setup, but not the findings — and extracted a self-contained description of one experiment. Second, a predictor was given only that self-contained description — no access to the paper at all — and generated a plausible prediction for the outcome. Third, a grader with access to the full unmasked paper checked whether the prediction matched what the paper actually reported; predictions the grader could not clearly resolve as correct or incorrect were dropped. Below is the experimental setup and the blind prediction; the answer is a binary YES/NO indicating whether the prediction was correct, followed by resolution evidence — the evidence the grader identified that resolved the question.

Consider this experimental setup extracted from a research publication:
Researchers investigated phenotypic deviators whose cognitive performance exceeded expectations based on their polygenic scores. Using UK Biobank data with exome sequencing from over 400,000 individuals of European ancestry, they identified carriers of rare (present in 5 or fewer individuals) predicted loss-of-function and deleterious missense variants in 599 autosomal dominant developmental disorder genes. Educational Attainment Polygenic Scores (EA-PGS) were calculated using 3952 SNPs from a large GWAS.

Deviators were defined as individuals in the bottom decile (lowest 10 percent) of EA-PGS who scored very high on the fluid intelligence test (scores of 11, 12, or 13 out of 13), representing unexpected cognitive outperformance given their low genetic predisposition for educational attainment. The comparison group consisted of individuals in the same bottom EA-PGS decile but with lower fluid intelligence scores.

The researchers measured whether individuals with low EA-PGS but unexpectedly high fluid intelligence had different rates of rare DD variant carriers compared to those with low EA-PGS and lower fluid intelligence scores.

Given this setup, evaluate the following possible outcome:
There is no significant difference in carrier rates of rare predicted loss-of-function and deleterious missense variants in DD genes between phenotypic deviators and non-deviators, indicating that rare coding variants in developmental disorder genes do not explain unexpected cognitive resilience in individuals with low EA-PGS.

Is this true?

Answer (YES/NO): NO